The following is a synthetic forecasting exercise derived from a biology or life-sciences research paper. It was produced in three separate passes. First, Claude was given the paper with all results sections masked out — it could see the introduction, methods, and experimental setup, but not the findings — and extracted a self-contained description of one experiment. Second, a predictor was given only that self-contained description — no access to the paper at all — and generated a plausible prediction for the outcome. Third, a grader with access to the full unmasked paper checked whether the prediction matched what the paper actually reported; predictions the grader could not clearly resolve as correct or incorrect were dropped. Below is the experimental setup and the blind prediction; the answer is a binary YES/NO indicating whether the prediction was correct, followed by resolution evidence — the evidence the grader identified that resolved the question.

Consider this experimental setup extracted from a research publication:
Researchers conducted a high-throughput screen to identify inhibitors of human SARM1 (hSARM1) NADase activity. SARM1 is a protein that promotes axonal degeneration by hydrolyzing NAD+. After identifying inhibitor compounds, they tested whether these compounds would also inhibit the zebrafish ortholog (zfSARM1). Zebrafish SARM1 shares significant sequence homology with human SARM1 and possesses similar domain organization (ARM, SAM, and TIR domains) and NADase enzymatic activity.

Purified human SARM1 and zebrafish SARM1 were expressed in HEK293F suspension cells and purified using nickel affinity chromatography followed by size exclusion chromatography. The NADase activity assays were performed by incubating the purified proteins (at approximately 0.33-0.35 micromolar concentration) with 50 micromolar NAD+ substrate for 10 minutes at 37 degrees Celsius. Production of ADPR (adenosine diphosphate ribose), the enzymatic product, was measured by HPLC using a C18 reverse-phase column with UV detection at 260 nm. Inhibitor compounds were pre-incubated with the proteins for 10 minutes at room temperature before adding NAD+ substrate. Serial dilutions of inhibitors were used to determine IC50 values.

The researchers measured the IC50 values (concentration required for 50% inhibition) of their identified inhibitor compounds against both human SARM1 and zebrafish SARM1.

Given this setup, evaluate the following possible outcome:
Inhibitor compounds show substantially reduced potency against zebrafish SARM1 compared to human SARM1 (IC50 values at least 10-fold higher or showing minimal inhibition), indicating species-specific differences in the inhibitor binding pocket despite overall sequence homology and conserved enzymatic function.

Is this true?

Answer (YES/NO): NO